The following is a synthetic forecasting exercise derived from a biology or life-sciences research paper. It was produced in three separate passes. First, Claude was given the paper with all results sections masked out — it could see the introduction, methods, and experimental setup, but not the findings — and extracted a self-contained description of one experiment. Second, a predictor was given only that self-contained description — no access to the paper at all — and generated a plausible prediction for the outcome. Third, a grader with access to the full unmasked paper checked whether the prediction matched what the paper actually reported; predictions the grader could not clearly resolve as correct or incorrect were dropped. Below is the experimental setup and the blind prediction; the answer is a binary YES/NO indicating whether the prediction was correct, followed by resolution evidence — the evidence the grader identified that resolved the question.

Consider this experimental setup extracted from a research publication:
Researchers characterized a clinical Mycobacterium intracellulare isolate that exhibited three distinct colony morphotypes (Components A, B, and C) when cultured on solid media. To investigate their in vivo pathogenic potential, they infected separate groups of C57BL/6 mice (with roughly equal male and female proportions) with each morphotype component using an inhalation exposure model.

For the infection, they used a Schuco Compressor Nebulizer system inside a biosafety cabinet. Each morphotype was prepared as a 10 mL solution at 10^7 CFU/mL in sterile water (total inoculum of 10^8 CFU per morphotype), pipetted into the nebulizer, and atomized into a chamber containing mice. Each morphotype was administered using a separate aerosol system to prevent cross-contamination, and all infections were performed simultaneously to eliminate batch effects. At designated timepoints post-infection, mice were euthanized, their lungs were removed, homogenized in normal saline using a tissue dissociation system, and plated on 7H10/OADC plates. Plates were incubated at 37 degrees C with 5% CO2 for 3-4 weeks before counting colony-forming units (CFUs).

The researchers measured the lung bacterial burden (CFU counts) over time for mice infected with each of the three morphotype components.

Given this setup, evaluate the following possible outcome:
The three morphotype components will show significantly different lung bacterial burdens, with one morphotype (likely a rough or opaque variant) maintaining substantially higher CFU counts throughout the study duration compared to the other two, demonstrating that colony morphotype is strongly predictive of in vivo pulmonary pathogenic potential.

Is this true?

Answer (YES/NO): NO